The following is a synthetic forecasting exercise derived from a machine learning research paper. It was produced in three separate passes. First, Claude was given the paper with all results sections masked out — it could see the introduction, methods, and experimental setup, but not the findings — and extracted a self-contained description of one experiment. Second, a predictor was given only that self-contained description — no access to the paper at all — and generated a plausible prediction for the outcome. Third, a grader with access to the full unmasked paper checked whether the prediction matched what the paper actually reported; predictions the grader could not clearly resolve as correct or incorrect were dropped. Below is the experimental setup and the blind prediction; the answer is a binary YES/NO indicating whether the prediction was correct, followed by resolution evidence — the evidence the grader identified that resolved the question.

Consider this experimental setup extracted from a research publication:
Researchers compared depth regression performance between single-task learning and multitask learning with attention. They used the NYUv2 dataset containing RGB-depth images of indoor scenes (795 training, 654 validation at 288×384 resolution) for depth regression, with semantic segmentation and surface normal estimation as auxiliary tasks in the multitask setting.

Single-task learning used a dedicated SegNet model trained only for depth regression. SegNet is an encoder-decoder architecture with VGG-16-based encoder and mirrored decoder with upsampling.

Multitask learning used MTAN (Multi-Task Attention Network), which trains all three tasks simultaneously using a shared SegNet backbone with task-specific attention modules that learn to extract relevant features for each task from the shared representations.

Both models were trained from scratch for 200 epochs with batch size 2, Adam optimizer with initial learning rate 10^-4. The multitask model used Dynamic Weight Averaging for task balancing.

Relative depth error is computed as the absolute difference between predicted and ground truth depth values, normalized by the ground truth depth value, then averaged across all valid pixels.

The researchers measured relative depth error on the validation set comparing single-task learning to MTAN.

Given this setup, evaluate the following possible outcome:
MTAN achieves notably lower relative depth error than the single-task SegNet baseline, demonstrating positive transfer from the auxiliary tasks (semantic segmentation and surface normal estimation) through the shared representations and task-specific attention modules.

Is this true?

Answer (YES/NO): YES